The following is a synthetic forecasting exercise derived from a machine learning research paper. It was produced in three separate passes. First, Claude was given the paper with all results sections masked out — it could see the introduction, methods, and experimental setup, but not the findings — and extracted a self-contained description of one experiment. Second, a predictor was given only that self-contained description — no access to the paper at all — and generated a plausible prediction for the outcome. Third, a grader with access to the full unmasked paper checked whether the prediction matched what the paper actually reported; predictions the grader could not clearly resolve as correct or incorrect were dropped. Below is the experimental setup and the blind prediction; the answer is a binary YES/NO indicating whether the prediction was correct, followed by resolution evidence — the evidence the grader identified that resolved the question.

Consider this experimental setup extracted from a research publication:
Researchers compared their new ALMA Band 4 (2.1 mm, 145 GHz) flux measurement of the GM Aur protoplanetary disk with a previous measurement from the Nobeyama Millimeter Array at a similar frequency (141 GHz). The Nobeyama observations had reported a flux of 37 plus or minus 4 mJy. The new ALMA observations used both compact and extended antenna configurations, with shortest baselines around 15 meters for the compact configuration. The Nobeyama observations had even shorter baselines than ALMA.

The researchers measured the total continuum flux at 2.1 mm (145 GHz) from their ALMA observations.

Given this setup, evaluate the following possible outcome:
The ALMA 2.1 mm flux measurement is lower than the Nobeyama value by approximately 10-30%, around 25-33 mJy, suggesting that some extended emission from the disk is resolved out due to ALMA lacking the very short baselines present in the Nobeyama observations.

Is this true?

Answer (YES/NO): NO